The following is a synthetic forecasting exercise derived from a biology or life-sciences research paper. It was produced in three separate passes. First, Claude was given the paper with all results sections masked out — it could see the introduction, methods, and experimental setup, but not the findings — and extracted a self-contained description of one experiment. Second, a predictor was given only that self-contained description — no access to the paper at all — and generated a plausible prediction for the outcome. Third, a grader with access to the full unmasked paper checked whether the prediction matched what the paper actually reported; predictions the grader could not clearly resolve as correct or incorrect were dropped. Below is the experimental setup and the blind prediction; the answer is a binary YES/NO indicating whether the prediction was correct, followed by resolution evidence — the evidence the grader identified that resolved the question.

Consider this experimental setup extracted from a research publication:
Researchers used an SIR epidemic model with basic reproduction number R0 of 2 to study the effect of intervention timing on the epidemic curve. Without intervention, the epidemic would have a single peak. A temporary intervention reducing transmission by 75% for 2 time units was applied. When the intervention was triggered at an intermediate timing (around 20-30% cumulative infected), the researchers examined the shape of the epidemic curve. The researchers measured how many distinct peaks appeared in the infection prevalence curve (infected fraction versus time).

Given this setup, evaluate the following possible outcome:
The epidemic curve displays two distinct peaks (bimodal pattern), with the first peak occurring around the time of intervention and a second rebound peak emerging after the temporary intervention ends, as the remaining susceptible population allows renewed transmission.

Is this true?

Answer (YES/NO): YES